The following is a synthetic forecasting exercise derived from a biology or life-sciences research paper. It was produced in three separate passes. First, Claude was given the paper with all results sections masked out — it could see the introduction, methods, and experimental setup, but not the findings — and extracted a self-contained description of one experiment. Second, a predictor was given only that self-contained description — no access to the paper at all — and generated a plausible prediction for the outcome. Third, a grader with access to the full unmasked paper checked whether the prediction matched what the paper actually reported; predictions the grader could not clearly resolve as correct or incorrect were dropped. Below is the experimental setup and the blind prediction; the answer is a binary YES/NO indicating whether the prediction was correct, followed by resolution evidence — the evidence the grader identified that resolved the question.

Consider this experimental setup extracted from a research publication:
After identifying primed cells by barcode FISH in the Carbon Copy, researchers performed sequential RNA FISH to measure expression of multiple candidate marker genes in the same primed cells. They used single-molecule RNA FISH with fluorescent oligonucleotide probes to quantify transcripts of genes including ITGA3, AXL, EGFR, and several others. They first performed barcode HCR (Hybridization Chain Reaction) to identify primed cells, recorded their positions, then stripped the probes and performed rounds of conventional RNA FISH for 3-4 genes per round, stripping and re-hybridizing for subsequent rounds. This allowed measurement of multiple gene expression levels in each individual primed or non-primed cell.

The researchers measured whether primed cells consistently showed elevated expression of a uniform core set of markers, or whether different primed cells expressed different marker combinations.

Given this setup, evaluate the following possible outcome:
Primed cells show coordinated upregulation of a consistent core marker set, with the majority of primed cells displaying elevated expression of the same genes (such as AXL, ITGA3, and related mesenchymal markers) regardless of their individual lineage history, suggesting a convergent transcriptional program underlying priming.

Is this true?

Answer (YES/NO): YES